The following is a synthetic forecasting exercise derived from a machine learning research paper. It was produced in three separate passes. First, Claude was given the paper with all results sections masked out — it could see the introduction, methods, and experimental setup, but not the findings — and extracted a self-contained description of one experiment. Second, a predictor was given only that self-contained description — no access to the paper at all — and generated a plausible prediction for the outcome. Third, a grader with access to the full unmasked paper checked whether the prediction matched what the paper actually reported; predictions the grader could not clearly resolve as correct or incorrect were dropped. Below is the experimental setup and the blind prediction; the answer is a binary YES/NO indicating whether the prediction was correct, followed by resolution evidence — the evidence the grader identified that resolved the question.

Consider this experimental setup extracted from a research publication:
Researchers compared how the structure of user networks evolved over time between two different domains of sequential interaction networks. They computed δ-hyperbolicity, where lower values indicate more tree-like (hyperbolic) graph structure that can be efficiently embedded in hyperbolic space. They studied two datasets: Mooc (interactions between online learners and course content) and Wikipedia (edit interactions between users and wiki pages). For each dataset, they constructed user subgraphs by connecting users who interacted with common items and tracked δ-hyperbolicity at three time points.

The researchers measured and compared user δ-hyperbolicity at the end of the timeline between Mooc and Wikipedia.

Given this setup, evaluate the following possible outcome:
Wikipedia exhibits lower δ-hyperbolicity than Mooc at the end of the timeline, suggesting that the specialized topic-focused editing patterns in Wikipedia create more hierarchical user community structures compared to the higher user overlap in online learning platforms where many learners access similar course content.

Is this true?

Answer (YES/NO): NO